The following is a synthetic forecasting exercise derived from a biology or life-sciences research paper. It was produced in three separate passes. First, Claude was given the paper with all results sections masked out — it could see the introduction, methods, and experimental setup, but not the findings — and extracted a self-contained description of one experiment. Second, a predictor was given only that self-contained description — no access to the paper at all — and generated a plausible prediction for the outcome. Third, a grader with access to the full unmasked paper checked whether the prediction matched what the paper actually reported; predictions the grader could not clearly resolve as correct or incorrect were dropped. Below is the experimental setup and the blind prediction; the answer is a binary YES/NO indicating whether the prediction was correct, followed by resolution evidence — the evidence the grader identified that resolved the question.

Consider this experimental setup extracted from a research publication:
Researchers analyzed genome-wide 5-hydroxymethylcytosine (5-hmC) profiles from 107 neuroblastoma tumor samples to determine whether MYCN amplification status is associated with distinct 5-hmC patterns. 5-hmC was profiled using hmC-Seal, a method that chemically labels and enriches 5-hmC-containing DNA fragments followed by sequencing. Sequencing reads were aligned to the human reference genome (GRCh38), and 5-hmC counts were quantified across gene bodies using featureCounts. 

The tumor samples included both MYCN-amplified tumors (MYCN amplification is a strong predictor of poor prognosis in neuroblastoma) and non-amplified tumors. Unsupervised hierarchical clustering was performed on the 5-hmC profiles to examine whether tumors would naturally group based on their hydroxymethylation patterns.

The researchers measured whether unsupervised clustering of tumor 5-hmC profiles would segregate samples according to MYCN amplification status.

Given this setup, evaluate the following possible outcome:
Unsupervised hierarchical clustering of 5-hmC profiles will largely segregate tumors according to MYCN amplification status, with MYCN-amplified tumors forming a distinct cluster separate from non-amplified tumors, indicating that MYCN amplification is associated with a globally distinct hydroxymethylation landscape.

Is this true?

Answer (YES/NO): YES